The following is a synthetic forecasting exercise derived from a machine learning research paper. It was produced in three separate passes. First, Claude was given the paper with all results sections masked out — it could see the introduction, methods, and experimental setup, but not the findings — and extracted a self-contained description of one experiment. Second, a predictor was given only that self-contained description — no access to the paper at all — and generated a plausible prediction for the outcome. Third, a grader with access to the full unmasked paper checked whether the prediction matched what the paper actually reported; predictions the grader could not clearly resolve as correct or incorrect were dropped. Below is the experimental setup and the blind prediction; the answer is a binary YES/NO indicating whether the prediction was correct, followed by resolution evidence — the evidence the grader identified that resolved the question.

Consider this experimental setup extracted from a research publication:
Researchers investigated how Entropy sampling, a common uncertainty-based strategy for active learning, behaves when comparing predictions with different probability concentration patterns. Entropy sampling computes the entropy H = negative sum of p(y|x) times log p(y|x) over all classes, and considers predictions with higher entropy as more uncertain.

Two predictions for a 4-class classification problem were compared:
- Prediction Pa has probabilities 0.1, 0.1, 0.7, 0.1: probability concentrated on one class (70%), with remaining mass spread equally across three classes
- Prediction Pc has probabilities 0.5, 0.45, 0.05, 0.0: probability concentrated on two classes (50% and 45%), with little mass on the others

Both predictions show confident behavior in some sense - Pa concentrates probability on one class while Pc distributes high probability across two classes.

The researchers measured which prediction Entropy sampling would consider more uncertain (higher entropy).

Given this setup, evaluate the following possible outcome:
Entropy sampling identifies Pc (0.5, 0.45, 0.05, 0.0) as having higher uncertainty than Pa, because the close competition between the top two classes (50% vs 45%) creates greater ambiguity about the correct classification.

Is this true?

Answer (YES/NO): NO